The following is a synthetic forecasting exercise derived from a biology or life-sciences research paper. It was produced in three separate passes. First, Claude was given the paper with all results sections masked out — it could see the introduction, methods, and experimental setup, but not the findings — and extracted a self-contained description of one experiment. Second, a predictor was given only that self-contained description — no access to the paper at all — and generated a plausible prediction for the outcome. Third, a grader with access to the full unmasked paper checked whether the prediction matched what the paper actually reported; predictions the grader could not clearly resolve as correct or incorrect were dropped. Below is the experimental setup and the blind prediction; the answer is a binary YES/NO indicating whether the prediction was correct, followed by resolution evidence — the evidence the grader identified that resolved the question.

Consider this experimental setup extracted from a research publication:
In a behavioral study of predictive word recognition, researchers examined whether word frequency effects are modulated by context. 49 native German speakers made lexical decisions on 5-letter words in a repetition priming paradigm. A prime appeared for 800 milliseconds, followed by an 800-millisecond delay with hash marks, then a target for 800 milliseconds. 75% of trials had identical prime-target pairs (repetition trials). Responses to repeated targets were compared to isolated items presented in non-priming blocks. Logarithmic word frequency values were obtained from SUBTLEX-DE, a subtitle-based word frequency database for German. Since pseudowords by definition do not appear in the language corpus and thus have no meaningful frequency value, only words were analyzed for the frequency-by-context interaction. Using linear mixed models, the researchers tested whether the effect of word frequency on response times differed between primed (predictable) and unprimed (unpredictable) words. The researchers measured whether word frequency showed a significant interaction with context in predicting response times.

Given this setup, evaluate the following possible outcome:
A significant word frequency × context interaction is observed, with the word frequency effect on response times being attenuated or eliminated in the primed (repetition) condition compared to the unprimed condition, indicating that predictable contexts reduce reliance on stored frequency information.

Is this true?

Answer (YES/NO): YES